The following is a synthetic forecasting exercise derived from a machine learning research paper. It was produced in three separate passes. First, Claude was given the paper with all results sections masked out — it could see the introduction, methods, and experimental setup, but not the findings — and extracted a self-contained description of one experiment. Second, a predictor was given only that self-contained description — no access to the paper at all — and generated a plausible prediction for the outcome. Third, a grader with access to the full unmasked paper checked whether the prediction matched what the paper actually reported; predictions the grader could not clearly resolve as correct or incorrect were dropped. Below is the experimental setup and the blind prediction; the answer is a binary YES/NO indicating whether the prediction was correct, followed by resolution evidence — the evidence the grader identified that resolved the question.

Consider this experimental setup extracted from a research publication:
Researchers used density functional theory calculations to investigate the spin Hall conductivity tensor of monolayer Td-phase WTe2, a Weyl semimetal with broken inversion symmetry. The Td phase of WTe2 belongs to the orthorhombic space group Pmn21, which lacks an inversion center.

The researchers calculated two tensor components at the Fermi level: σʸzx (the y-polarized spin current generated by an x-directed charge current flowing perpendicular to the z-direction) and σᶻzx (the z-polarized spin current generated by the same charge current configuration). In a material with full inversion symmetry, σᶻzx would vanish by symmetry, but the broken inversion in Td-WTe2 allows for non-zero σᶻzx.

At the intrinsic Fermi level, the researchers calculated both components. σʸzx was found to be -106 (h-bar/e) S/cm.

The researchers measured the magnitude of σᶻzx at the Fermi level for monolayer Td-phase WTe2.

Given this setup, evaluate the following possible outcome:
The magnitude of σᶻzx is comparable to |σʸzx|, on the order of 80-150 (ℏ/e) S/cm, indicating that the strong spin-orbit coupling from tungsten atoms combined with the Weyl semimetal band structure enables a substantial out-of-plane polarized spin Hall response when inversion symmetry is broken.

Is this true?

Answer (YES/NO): NO